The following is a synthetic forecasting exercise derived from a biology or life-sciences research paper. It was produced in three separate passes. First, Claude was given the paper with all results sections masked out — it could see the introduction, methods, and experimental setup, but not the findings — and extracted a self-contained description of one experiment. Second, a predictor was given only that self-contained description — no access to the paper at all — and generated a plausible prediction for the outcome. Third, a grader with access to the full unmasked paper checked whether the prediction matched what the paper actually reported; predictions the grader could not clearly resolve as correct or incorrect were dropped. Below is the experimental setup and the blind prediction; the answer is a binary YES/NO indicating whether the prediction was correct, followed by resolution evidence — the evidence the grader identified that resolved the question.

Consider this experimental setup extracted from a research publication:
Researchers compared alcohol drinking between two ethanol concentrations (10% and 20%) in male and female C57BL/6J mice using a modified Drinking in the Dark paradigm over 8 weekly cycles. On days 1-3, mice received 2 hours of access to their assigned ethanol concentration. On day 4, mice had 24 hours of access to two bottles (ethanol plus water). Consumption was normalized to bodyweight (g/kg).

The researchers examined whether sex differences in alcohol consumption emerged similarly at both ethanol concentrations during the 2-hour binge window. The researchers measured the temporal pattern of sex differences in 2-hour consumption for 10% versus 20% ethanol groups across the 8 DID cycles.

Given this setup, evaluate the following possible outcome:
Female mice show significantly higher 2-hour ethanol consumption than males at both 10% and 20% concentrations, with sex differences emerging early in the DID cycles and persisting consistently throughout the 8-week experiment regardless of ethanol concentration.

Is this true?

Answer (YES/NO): NO